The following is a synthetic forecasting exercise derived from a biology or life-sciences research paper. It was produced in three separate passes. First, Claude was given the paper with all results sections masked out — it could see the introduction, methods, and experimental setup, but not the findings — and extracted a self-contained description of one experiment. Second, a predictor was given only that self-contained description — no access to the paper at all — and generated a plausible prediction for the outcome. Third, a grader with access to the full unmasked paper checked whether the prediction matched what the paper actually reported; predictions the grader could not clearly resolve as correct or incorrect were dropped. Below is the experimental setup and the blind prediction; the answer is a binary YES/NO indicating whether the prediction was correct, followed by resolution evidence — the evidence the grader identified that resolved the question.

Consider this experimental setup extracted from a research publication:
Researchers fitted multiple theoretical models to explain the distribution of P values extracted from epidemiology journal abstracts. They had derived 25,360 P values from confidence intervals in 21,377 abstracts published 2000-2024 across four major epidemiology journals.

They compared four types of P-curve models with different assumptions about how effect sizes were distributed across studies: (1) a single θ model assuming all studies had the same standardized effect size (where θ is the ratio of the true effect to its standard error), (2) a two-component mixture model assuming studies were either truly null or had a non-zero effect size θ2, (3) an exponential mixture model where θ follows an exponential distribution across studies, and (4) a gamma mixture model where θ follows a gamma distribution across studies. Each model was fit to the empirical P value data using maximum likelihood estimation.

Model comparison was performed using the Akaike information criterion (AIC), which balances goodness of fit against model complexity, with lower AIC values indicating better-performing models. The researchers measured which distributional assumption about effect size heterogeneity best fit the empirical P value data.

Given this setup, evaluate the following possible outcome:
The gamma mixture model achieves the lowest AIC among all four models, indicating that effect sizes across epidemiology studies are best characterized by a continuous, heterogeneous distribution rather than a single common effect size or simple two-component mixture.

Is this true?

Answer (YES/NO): YES